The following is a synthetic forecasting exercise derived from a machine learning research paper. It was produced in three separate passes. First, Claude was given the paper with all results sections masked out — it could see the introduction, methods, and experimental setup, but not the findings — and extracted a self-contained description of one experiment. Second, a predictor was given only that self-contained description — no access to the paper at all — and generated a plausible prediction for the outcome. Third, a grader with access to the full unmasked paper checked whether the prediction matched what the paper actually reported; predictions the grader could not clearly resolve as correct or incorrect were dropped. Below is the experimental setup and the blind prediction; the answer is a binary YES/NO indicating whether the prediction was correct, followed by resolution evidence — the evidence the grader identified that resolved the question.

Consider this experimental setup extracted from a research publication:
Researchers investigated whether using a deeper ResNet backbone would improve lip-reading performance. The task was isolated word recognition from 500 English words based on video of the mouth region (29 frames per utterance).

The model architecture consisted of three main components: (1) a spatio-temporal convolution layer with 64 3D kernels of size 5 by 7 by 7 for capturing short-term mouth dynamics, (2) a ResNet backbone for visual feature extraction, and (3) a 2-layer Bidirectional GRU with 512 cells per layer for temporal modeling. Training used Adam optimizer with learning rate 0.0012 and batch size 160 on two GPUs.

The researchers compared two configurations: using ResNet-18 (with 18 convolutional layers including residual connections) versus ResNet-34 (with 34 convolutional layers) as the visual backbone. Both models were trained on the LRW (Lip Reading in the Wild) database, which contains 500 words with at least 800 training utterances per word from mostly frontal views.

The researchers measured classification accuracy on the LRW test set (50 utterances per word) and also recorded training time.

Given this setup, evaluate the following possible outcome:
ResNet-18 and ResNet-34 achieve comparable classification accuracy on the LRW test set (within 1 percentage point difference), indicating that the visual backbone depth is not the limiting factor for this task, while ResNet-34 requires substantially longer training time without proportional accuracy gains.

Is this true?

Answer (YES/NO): YES